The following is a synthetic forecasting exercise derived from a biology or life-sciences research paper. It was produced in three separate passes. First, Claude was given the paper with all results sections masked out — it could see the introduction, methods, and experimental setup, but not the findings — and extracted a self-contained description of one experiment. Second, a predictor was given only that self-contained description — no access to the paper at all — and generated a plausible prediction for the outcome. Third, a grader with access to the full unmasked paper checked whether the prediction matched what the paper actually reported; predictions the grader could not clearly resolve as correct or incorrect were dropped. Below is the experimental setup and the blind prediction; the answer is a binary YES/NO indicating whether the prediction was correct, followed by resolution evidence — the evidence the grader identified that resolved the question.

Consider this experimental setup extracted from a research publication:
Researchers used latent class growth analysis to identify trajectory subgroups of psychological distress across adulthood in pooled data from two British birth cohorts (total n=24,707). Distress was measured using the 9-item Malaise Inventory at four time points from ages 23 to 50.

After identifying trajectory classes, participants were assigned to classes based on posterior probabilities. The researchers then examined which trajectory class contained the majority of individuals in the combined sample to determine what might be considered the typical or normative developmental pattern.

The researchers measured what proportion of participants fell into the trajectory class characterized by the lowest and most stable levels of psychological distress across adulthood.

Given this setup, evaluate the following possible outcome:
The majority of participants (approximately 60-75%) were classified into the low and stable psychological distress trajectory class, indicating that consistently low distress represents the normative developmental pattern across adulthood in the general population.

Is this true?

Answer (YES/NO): YES